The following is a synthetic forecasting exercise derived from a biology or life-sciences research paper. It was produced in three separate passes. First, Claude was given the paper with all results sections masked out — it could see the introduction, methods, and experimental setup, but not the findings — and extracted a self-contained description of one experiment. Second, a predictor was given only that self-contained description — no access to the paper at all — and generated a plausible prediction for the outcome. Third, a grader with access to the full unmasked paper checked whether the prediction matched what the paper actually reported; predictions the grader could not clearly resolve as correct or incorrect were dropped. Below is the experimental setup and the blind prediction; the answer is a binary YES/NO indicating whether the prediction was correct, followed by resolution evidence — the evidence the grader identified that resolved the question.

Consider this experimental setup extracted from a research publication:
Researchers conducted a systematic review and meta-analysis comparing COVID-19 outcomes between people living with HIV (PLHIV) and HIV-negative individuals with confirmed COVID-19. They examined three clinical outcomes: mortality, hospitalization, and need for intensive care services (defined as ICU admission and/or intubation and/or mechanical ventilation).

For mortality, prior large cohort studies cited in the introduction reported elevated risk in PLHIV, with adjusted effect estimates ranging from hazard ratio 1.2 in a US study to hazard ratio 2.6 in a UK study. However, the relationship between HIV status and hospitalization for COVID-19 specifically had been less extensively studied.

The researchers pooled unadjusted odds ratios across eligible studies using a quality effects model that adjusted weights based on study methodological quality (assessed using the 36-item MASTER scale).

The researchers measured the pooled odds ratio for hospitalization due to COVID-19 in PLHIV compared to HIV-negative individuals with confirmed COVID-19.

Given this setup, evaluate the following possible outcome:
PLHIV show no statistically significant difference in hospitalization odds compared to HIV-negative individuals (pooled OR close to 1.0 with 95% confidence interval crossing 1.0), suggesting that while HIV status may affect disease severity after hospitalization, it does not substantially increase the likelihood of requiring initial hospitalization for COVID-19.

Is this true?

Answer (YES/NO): NO